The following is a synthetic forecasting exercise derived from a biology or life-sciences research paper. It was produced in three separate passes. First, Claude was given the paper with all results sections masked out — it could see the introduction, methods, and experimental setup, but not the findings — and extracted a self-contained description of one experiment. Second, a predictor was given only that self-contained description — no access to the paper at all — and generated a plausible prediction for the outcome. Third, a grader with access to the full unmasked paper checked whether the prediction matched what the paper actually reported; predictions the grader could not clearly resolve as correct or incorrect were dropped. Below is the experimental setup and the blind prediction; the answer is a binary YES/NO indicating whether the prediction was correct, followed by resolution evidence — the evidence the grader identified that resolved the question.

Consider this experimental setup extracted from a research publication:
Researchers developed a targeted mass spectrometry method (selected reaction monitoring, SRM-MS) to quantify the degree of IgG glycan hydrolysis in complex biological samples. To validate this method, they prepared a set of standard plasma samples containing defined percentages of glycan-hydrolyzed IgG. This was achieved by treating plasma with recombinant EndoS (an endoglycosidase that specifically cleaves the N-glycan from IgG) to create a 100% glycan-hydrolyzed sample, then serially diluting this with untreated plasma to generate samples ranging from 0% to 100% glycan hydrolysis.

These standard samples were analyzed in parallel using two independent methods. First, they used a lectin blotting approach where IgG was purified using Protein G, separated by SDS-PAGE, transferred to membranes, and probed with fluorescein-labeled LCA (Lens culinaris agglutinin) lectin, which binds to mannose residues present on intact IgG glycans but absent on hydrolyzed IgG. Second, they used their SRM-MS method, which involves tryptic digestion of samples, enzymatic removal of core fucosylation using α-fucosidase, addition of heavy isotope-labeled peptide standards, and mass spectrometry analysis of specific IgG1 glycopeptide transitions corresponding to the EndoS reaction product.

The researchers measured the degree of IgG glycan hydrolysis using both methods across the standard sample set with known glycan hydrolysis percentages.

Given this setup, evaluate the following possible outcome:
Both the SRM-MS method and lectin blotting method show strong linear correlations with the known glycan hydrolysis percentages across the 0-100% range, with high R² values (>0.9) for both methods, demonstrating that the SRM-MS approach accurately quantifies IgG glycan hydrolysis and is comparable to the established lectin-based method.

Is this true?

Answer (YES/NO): NO